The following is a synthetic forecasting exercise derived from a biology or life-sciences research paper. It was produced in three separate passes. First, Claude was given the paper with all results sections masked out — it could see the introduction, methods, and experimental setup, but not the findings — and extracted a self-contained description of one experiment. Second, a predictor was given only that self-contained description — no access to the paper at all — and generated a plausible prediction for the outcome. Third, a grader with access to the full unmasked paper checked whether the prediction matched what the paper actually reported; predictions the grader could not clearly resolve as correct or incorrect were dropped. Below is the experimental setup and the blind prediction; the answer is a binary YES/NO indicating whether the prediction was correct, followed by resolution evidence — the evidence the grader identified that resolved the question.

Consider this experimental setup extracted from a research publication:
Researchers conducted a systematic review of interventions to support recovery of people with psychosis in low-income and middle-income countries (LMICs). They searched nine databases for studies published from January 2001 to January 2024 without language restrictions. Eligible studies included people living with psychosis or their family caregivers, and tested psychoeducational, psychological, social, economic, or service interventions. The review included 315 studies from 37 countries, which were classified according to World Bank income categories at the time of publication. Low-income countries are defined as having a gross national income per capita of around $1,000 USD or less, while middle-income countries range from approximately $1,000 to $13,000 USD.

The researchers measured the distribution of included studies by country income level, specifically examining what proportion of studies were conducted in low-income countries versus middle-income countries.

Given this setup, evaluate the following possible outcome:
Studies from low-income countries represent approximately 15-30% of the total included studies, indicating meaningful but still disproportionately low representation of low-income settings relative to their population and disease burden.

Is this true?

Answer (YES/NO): NO